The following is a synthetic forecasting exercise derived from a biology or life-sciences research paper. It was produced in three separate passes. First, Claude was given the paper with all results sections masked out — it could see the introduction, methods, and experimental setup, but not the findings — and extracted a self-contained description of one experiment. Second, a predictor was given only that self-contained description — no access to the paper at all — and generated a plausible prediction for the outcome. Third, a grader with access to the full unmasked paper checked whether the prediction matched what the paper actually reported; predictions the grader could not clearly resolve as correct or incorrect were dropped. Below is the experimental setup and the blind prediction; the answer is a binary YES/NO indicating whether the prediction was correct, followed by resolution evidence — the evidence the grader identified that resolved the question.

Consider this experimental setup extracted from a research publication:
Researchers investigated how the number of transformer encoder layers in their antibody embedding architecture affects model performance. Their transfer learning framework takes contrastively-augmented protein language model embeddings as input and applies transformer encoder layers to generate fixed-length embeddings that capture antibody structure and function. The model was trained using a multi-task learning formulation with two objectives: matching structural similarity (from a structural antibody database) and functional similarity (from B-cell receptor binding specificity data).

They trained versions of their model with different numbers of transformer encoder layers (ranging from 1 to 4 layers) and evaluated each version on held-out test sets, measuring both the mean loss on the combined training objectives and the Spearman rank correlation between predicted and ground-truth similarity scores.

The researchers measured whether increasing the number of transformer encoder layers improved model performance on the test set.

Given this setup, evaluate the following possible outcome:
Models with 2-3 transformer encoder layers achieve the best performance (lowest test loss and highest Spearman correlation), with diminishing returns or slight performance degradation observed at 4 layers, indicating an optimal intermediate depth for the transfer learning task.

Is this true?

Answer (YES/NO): NO